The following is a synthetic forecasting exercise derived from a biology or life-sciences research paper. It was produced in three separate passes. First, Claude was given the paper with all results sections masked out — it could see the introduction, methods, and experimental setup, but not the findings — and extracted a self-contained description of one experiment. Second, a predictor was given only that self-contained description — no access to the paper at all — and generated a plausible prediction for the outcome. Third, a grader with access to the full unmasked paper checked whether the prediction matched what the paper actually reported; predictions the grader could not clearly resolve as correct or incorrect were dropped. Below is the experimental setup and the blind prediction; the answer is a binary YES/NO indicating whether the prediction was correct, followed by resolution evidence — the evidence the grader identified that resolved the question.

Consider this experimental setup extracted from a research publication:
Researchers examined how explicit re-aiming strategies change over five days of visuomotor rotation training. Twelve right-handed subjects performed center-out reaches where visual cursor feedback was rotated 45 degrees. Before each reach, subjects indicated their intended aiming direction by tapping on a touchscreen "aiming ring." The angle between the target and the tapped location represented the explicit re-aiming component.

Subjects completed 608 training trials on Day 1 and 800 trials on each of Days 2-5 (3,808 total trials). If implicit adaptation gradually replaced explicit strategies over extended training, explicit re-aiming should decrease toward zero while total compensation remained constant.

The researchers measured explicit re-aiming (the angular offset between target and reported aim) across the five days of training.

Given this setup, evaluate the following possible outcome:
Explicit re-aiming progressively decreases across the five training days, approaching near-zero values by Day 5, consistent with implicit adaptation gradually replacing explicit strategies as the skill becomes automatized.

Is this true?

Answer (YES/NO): NO